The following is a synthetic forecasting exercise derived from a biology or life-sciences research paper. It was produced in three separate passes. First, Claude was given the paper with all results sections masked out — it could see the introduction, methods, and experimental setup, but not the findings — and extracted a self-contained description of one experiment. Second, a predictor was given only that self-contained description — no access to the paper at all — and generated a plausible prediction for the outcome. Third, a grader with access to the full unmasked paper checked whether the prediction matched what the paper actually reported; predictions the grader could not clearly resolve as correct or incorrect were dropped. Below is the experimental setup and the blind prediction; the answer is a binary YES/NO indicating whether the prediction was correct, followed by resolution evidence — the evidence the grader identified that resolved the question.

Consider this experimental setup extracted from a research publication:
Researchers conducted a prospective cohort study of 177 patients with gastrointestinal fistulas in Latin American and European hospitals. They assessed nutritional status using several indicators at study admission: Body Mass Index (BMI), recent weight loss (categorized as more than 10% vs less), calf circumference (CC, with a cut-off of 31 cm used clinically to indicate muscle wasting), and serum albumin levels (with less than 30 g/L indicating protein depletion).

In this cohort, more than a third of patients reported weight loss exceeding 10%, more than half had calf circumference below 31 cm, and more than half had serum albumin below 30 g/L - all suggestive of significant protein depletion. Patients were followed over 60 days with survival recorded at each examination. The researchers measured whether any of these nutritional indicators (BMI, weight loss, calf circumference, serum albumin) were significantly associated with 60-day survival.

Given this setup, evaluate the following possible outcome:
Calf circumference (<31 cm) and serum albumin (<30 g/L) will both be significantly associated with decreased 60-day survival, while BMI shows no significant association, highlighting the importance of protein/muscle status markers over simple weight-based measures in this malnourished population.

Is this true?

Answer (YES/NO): NO